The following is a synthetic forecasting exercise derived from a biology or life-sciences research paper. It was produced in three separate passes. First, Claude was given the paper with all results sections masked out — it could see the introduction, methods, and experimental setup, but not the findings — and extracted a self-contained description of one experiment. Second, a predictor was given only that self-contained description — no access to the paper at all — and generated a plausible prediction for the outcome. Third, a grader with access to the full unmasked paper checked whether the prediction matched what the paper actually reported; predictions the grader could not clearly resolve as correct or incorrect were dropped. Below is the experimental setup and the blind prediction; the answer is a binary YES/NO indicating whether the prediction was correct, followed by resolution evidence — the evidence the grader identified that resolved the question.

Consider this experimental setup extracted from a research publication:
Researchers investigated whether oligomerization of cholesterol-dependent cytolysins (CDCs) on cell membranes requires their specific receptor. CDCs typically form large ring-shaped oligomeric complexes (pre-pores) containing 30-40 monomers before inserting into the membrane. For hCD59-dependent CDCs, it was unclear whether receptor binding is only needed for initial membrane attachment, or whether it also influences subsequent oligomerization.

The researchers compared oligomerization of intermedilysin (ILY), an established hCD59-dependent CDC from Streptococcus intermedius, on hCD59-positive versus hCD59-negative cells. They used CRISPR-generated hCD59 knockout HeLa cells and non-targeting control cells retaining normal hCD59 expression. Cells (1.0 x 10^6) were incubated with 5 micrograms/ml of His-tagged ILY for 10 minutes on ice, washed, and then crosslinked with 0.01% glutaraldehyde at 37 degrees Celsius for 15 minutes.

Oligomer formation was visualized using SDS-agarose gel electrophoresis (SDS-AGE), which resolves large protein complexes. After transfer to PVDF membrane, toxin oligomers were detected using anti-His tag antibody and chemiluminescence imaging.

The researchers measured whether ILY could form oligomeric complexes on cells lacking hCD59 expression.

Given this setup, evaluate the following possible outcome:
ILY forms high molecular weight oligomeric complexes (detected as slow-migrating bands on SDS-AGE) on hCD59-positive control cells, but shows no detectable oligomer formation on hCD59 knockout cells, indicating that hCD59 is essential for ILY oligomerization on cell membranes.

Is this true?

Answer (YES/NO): NO